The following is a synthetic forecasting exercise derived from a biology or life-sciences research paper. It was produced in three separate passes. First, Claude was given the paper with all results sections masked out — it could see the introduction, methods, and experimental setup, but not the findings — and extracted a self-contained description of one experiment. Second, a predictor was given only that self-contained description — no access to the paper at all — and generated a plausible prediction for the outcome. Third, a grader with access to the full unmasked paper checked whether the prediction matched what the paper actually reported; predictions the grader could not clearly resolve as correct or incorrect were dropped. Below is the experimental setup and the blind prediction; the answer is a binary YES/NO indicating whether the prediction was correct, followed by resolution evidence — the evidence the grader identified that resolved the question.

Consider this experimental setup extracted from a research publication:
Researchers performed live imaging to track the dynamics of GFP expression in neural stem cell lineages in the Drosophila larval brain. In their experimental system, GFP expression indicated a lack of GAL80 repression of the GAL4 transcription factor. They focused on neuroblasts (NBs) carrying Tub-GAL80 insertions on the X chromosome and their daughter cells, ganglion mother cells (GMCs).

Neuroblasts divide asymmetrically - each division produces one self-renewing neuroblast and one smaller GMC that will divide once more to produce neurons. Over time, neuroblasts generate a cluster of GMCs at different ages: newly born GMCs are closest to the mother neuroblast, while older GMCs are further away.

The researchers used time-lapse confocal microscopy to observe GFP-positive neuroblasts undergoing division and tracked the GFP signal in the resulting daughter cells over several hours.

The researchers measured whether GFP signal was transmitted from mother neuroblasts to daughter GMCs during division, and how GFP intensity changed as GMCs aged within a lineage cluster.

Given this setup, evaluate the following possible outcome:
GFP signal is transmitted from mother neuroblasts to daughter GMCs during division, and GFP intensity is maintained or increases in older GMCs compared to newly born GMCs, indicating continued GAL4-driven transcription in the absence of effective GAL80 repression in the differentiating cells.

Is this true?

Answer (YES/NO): NO